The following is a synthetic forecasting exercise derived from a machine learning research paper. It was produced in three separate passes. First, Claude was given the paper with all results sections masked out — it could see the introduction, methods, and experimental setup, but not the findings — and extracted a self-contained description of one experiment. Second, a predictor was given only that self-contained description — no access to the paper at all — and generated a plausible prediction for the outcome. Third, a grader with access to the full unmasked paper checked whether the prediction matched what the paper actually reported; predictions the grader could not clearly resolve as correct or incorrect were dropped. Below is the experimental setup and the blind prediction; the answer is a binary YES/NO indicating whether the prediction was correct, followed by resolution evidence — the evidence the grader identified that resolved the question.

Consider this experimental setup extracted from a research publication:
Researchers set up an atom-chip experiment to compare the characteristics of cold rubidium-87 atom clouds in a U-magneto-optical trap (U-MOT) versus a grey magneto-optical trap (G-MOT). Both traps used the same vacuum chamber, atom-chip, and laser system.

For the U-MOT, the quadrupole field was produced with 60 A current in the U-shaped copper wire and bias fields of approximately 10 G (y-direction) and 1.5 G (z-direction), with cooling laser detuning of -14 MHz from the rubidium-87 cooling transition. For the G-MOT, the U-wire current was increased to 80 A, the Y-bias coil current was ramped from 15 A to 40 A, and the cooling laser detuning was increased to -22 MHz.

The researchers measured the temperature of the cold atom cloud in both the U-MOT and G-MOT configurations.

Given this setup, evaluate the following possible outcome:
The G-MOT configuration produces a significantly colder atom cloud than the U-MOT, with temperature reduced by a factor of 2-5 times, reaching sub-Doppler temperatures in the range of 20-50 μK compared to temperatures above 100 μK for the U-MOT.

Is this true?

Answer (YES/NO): NO